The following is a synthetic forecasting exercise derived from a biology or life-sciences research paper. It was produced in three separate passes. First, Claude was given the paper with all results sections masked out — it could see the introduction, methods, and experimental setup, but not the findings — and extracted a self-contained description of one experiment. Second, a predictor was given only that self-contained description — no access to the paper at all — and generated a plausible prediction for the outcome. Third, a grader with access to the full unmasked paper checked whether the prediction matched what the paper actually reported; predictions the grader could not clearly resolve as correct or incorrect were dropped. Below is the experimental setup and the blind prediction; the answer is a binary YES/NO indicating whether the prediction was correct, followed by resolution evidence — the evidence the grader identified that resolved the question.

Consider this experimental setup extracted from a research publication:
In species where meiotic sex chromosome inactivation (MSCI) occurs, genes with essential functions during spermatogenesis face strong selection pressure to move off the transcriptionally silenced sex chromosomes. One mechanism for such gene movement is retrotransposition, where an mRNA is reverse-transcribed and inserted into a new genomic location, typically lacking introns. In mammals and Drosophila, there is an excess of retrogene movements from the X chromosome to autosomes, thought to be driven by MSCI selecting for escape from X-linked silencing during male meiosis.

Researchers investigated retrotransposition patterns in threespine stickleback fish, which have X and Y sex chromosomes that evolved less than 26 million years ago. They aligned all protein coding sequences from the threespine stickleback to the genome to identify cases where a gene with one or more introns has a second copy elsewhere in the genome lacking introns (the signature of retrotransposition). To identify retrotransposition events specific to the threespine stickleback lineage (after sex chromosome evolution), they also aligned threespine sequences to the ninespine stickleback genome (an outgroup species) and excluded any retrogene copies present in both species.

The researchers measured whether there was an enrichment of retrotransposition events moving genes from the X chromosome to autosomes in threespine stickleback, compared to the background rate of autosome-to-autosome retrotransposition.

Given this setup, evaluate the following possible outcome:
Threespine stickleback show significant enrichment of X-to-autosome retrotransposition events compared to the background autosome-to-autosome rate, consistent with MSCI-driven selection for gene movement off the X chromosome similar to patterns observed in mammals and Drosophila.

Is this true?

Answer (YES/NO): NO